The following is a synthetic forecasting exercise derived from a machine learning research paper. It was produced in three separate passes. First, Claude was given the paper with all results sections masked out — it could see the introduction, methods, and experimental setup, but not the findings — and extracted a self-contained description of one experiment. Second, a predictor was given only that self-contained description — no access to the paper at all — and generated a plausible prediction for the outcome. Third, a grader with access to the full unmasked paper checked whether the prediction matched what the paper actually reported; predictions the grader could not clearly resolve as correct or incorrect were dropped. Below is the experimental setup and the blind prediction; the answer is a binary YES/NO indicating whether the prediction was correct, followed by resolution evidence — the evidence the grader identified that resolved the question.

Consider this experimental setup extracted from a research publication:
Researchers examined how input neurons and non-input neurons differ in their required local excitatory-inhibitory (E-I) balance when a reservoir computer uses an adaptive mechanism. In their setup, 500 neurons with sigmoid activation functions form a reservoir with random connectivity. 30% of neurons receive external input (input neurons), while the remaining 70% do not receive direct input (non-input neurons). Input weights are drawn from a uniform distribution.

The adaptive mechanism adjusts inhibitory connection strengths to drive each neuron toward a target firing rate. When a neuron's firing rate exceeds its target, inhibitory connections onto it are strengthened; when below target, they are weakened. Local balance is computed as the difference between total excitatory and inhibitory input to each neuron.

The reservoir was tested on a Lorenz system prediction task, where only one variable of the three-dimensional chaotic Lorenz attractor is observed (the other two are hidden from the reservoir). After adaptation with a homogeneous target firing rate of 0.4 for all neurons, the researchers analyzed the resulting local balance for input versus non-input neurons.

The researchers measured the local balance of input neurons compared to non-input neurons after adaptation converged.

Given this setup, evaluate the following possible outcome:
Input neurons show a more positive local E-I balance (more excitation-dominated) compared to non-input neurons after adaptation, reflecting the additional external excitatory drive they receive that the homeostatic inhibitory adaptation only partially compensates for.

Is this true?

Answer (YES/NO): NO